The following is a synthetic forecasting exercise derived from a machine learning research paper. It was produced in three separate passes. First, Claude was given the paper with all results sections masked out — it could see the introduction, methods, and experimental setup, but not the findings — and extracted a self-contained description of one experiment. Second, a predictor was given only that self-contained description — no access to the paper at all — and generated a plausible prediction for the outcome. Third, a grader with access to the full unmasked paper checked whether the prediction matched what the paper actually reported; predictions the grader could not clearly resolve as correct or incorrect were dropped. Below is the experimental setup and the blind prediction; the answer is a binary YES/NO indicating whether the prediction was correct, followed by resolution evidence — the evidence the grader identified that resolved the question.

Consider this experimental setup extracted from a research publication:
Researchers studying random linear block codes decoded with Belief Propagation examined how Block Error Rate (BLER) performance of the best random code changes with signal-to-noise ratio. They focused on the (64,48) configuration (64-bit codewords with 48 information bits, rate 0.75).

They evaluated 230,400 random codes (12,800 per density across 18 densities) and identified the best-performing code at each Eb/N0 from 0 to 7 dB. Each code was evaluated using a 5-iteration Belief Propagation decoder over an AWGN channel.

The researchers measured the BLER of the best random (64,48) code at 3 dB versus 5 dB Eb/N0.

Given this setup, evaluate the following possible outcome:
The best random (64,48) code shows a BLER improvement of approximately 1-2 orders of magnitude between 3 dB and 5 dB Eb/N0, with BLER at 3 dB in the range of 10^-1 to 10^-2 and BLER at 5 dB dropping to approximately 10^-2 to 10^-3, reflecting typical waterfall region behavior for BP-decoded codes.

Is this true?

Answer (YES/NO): NO